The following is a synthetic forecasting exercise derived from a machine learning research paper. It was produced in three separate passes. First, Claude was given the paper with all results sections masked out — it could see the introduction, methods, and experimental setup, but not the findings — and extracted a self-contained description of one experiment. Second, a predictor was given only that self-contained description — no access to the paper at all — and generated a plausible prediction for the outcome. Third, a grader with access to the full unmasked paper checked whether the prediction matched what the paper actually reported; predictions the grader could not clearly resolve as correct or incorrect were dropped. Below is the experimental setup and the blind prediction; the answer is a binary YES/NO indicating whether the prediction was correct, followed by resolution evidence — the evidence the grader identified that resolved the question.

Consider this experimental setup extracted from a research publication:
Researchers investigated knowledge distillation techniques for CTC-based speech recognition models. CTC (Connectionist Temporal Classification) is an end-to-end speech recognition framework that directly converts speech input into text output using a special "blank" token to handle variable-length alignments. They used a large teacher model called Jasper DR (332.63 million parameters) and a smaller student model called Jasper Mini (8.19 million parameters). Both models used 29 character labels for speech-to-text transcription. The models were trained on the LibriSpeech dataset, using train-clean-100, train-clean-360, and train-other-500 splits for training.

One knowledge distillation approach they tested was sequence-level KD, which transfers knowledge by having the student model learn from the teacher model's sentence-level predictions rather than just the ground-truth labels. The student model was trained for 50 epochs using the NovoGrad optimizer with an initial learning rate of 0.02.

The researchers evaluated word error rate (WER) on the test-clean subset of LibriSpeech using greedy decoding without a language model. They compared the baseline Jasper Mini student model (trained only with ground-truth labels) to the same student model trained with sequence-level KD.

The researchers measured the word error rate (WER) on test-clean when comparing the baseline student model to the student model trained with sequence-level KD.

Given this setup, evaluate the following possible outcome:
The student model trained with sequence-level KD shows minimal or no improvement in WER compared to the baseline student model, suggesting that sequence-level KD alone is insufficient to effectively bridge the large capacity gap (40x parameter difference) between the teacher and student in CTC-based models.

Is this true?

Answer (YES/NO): YES